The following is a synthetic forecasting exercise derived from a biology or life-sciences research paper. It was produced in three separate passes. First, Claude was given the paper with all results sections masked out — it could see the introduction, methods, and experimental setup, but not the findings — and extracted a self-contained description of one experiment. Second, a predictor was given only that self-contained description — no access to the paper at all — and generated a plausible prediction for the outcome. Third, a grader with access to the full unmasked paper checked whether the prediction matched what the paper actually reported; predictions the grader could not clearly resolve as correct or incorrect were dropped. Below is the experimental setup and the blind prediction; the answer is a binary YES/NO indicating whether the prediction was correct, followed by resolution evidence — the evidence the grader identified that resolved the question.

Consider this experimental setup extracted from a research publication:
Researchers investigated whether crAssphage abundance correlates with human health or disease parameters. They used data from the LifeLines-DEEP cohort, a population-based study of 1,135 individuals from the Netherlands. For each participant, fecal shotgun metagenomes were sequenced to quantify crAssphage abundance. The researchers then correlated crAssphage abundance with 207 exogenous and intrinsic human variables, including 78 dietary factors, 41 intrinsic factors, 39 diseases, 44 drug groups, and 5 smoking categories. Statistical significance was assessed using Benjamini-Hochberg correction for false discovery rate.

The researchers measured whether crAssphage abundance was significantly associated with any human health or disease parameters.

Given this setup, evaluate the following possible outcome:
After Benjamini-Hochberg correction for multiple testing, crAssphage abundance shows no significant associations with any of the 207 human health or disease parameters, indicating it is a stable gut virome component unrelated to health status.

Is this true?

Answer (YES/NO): NO